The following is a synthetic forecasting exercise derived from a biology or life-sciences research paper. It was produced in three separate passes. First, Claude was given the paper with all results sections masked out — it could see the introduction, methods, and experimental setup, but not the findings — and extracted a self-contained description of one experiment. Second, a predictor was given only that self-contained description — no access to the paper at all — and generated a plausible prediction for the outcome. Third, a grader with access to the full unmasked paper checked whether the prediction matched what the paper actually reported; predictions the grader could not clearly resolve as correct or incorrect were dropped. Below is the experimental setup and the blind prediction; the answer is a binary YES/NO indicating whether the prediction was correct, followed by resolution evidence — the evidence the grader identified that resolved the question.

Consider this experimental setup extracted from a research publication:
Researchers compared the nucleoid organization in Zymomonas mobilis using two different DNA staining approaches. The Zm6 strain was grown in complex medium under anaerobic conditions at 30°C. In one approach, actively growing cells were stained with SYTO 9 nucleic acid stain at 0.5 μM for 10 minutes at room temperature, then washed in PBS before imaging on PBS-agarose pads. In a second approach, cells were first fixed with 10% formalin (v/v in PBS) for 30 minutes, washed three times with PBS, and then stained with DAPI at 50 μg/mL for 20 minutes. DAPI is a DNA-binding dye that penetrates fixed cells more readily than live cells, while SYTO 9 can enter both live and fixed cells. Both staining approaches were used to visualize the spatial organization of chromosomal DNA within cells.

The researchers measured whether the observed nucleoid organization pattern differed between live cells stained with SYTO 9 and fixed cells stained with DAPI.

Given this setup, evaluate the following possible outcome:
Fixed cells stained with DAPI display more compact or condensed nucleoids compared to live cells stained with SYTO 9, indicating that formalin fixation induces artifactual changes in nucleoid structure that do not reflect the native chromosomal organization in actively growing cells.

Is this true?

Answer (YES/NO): NO